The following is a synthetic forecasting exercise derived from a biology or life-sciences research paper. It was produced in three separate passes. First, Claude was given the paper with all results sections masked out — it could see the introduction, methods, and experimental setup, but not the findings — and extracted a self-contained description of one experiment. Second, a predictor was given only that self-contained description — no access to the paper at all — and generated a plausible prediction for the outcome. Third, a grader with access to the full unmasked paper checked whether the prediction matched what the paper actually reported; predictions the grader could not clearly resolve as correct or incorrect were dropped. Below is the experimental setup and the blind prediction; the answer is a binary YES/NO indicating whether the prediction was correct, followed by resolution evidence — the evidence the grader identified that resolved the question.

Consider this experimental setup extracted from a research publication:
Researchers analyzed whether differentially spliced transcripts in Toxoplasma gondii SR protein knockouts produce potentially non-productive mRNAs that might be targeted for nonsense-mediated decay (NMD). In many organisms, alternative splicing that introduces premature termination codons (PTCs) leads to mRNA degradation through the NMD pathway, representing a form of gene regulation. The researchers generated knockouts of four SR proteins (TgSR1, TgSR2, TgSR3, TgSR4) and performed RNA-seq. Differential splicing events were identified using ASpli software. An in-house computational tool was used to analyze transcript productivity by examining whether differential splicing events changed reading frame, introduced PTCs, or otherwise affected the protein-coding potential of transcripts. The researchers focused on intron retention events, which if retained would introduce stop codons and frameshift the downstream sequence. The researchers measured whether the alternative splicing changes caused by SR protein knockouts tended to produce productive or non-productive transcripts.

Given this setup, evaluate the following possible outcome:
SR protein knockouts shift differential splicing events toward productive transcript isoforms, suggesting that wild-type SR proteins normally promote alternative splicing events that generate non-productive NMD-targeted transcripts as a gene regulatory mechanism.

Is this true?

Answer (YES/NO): NO